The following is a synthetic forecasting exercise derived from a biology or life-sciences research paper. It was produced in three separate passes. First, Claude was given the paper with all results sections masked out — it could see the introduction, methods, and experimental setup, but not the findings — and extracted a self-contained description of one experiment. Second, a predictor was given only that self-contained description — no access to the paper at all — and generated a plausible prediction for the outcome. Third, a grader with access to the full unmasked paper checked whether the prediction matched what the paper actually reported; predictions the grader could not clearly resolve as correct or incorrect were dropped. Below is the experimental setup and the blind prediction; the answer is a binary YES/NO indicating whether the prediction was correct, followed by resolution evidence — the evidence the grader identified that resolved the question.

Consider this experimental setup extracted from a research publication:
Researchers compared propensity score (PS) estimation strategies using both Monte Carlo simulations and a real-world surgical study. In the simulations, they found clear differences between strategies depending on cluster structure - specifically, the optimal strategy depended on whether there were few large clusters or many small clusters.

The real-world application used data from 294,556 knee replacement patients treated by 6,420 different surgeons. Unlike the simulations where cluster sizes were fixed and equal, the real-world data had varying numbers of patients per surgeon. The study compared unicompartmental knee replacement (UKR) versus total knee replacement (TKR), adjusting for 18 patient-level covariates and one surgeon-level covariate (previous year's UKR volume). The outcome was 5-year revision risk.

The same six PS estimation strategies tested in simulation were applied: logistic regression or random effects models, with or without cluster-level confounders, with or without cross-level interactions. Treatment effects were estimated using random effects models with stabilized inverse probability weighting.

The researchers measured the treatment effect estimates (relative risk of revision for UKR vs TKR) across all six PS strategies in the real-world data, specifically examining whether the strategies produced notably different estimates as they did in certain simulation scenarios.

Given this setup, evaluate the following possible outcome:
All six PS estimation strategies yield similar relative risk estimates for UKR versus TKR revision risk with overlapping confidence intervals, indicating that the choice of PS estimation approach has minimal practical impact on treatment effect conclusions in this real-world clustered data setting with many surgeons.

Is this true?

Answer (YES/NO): YES